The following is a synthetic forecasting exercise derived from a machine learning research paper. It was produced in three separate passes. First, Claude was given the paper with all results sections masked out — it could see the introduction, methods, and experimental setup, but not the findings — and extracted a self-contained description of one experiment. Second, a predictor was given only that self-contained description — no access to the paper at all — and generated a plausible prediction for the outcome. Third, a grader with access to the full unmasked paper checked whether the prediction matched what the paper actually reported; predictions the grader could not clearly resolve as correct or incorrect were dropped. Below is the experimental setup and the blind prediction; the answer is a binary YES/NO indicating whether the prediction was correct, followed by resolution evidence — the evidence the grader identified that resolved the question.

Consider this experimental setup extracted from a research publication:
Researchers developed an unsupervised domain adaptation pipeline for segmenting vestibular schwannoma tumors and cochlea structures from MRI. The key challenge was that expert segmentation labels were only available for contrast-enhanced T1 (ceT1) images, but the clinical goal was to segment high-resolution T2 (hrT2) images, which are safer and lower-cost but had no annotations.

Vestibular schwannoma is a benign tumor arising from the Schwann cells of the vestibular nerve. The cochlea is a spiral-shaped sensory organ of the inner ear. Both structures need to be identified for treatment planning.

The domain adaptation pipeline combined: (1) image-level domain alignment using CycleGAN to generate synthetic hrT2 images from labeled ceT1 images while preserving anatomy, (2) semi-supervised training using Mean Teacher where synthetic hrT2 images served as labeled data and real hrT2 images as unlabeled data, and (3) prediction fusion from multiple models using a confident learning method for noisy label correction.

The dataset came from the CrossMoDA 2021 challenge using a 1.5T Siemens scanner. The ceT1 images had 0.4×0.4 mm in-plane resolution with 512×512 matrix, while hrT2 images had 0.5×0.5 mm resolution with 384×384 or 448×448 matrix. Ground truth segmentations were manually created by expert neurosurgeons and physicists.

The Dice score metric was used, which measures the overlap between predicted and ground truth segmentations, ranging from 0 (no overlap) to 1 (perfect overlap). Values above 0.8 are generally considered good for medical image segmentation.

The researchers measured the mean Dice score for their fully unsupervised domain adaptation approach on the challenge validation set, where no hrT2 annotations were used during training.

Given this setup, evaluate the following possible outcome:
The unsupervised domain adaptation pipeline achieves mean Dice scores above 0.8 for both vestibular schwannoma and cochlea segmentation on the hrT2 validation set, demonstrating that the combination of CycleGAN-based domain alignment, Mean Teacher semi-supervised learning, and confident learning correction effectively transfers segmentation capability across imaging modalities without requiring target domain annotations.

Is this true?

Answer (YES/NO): YES